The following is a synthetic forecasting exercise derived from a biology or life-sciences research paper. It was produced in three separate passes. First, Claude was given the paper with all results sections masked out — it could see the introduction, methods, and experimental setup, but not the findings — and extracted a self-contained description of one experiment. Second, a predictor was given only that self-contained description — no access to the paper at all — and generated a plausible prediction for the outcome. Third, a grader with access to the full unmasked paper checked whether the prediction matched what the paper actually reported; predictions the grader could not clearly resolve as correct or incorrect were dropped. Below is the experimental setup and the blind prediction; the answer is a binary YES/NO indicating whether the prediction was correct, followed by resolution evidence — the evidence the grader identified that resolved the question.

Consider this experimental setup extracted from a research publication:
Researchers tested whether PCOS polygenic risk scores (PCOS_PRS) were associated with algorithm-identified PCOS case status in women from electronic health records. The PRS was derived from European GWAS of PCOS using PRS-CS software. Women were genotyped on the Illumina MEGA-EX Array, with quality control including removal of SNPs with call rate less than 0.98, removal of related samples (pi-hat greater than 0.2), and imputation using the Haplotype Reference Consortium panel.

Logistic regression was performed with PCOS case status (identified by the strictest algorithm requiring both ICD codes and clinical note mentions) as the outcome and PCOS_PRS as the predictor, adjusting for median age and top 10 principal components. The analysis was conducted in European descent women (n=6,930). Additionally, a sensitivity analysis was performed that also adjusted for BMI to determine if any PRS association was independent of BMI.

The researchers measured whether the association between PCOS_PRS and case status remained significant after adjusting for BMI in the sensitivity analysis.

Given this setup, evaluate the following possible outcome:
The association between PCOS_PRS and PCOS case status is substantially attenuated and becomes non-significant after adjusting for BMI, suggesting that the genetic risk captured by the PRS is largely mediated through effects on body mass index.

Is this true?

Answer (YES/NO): NO